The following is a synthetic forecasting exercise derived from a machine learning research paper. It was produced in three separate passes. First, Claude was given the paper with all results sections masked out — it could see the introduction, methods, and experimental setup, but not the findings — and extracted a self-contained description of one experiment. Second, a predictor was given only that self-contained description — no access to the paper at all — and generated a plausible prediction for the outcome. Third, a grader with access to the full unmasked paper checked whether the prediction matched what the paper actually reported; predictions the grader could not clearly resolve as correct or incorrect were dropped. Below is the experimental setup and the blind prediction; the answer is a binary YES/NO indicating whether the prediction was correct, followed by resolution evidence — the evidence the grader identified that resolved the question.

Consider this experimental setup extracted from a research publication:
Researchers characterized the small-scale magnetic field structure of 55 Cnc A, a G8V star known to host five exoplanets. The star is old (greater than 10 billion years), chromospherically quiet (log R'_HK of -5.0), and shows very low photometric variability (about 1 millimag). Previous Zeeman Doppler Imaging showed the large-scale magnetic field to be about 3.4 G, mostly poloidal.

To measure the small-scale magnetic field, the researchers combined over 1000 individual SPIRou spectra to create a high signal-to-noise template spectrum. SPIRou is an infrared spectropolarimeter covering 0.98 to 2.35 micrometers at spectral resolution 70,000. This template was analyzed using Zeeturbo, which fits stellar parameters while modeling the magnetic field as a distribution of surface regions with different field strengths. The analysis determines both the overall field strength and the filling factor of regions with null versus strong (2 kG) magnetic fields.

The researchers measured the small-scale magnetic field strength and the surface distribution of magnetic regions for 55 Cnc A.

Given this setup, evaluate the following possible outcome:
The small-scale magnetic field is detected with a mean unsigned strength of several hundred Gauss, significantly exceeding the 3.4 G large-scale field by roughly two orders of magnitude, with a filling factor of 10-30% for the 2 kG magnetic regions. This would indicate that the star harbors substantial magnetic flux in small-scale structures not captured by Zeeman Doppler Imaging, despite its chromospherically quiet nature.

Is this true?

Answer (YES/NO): YES